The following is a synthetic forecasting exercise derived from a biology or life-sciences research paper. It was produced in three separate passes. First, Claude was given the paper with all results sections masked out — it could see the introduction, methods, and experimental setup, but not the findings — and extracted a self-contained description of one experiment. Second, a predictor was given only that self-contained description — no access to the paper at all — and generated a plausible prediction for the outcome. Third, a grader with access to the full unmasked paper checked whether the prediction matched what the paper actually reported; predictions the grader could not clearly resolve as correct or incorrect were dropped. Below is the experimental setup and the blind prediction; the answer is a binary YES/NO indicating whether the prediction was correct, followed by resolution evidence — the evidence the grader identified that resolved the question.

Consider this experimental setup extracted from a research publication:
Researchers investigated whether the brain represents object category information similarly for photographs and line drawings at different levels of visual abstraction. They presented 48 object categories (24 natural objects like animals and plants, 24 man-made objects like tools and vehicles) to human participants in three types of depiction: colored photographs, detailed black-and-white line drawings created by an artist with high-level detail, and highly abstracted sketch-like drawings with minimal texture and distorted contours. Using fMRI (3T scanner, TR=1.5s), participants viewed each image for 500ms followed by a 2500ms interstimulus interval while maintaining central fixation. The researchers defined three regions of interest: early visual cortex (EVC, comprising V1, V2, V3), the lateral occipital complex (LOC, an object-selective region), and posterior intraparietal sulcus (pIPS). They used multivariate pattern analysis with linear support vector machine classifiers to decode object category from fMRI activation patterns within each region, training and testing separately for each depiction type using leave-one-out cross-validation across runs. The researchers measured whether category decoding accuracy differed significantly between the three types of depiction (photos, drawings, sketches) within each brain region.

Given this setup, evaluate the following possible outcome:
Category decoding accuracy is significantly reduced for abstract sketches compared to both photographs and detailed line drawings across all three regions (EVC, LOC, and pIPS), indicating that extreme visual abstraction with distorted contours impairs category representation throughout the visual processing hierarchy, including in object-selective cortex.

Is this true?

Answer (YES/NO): NO